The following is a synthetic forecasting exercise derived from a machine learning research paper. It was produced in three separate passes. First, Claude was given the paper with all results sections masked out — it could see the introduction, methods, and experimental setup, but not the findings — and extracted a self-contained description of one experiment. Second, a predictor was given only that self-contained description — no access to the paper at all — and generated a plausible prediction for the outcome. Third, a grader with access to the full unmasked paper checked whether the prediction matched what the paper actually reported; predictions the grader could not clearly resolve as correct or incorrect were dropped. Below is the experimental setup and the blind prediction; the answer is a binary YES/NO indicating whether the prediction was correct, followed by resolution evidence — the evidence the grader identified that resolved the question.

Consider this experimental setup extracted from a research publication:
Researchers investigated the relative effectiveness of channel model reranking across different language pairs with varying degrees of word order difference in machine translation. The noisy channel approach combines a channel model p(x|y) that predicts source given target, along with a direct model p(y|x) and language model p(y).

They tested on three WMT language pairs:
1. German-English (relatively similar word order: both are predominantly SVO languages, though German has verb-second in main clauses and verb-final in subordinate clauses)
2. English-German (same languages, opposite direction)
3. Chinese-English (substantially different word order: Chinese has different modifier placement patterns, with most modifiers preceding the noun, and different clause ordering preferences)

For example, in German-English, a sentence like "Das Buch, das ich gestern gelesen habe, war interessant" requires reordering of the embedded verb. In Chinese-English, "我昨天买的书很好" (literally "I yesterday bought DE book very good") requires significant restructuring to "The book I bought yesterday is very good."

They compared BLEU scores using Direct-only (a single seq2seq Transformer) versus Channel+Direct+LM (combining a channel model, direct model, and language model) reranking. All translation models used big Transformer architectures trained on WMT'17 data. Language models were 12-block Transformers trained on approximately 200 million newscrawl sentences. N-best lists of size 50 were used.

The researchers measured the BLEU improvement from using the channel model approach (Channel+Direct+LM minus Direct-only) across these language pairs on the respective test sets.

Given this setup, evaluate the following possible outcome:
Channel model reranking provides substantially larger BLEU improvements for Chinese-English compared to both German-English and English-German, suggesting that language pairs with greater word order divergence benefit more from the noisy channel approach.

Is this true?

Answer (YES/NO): NO